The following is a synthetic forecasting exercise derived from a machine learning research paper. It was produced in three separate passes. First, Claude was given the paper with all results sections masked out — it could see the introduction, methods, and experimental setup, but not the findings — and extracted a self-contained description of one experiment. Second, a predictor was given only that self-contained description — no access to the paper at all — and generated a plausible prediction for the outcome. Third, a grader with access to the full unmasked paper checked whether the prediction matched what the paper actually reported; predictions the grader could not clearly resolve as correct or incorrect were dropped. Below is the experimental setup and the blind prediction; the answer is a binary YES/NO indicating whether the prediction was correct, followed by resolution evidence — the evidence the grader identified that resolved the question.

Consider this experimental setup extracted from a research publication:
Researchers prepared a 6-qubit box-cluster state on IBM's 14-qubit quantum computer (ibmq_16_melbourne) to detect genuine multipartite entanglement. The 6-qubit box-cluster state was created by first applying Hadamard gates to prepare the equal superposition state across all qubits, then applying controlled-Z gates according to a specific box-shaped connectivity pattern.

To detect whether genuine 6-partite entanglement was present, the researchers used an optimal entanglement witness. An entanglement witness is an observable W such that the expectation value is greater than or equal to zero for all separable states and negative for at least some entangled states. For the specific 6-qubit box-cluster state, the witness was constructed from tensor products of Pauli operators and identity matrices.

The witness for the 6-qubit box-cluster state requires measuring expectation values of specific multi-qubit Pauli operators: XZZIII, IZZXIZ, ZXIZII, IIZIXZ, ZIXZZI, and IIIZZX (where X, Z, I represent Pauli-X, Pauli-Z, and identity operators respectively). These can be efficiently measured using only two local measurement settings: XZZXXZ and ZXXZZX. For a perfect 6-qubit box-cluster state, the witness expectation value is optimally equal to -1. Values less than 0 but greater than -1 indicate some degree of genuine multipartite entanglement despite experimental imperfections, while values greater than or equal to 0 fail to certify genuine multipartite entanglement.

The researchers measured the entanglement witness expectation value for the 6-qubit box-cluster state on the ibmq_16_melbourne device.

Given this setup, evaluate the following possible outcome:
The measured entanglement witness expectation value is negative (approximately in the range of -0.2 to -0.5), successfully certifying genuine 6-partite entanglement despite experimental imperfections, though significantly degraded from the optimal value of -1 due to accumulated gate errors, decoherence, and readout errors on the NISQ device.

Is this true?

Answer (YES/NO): NO